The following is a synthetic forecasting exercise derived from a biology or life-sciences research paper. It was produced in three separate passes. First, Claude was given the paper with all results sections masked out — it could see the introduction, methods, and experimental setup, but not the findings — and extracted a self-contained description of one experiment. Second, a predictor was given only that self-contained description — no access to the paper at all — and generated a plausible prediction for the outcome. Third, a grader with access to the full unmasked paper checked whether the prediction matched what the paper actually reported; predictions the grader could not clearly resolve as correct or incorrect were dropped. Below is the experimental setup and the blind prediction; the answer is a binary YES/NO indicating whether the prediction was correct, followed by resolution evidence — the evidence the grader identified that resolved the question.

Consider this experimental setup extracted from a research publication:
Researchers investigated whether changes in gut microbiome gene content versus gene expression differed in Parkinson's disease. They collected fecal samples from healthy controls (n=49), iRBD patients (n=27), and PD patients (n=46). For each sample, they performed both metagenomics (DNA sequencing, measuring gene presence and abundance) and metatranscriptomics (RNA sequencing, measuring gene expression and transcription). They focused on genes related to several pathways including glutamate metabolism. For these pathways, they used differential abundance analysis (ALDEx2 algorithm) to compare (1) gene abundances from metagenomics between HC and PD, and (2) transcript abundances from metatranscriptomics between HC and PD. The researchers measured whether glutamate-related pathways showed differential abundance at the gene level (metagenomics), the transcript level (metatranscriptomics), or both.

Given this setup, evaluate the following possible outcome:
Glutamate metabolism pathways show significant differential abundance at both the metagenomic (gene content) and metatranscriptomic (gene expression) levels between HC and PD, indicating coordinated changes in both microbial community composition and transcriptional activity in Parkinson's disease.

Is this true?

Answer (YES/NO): NO